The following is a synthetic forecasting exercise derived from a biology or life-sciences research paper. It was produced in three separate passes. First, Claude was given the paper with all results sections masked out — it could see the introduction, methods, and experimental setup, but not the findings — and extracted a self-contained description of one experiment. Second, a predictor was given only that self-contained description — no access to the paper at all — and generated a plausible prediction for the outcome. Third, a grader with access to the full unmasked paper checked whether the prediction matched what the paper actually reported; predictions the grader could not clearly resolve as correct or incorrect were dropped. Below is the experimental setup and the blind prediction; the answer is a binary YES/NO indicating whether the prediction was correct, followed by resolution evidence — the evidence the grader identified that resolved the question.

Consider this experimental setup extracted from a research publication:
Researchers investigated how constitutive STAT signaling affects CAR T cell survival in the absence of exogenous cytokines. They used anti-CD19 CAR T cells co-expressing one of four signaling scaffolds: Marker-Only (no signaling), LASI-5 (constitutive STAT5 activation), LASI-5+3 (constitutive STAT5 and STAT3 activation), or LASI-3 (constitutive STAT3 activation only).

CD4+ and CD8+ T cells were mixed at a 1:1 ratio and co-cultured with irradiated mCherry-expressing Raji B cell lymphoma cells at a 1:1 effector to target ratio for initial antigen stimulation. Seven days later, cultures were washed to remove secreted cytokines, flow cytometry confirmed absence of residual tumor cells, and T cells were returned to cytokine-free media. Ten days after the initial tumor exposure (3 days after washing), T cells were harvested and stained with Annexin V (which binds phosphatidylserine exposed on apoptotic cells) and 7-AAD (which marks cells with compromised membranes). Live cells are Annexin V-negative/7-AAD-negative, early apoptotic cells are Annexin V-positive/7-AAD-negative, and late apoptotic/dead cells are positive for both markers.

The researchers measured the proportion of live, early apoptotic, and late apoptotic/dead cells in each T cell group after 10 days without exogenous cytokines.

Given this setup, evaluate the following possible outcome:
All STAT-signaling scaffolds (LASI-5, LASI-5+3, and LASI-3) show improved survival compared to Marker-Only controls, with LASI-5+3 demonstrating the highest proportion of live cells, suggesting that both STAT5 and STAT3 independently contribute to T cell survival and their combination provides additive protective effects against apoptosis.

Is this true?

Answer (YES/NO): NO